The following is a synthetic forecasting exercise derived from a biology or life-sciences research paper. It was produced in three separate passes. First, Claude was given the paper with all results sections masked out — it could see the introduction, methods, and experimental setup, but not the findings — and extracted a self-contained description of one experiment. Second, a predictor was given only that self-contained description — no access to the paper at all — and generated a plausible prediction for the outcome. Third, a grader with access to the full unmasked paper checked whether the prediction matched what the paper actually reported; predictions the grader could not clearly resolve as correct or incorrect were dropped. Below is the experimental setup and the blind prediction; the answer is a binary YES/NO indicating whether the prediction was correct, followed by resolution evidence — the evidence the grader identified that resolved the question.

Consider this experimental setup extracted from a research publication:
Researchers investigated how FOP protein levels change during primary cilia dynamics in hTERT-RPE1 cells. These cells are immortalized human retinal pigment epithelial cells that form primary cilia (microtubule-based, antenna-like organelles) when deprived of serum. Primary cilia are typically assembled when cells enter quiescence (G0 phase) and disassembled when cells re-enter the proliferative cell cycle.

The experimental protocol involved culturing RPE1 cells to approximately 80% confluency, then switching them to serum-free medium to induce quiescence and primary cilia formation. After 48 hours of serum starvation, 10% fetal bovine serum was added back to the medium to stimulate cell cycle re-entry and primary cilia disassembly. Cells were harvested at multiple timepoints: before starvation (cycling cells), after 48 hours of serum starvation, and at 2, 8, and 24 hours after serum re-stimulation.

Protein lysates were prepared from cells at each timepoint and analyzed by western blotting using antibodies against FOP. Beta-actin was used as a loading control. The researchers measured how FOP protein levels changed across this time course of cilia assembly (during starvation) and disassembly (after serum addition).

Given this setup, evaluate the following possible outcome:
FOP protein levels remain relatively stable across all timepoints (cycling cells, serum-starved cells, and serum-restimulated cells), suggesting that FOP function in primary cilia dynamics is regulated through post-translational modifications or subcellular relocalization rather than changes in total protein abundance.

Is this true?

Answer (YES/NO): NO